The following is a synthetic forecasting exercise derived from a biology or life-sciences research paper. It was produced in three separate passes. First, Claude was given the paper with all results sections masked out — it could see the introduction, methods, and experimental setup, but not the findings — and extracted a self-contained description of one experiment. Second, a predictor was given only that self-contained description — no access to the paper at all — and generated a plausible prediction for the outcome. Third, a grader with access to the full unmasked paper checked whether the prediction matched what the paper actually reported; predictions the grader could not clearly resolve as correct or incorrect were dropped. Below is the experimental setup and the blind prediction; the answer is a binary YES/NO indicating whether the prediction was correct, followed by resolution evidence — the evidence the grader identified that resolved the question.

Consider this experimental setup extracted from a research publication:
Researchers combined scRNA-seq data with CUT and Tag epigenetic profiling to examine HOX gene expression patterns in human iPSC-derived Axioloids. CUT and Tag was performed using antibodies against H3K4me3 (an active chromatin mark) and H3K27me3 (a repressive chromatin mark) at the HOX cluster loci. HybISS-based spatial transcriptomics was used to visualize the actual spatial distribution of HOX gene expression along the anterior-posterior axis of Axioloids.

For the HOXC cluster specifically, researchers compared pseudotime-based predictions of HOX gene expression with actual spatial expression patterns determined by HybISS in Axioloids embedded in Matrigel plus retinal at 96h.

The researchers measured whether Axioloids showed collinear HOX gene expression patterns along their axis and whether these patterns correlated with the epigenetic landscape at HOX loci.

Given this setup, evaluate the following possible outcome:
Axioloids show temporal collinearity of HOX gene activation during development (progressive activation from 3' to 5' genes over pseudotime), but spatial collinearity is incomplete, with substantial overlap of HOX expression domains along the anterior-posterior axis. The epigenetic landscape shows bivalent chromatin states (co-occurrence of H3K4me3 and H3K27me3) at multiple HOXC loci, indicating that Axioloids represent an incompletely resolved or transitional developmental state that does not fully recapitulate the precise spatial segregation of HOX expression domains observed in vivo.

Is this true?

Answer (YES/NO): NO